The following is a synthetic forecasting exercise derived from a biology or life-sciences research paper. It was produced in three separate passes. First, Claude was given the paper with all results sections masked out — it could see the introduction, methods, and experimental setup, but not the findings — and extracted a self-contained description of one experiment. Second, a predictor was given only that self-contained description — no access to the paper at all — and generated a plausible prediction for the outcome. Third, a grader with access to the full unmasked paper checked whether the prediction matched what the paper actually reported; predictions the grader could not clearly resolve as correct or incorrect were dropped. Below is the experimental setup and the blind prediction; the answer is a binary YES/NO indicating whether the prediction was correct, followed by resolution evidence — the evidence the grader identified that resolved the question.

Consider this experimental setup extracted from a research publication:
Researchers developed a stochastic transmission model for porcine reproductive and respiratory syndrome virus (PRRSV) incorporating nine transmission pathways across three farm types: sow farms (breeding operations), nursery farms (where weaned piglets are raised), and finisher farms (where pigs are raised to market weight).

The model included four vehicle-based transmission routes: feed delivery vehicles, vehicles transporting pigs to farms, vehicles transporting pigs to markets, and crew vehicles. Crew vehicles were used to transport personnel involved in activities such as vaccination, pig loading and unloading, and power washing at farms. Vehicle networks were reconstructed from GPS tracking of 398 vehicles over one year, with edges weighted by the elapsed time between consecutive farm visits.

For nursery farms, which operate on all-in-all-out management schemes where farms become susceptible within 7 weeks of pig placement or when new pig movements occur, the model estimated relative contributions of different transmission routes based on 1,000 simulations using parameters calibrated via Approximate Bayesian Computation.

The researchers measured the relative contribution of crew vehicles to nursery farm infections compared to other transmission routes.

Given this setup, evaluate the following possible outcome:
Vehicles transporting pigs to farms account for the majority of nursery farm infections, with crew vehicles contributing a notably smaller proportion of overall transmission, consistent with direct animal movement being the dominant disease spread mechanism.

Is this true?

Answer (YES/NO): NO